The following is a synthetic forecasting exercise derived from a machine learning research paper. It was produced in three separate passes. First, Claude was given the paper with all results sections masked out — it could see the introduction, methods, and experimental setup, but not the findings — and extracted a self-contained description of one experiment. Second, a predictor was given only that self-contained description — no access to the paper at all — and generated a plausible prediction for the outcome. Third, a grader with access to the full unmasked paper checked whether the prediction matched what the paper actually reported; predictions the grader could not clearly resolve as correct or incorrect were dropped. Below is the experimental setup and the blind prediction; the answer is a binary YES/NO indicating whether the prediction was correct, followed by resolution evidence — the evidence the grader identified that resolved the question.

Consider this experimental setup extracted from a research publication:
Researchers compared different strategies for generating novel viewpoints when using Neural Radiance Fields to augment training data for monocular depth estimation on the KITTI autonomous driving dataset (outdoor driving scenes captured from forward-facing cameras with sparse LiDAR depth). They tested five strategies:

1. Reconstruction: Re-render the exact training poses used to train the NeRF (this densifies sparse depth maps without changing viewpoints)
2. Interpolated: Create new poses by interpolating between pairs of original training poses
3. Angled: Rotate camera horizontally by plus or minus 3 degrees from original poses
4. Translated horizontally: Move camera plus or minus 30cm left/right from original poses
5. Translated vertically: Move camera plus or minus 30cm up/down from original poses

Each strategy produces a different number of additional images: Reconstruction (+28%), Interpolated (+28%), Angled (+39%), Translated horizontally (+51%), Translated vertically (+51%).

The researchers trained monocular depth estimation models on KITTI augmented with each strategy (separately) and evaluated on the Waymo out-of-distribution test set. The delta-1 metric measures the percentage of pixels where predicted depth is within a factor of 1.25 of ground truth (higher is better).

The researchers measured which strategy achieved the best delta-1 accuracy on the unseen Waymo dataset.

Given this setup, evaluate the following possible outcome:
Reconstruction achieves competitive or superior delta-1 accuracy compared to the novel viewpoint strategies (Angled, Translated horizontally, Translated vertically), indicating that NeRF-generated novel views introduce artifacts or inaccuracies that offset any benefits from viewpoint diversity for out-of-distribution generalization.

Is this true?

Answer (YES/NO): NO